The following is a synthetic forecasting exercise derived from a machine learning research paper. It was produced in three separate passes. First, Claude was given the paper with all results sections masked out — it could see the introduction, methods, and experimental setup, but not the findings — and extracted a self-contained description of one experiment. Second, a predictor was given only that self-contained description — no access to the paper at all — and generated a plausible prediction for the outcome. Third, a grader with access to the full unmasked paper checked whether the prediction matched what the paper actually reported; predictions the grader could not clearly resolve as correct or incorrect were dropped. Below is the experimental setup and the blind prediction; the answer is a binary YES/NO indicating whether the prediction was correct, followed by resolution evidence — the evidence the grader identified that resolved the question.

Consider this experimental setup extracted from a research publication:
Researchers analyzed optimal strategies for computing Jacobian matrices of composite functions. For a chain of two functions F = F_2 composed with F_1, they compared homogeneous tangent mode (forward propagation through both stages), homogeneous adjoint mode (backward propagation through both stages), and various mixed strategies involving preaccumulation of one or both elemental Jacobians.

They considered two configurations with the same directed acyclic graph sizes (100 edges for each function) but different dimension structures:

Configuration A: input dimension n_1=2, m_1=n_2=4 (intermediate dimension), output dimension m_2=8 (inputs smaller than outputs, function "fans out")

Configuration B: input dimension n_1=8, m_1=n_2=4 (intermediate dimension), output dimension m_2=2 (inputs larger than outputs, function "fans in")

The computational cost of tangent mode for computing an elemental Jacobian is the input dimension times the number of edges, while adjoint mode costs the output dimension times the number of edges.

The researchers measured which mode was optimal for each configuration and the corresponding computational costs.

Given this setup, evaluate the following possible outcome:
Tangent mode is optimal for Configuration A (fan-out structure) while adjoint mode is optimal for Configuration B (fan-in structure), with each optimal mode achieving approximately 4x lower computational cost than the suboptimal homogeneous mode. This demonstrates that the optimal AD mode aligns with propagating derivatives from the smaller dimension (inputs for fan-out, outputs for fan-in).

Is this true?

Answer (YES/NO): YES